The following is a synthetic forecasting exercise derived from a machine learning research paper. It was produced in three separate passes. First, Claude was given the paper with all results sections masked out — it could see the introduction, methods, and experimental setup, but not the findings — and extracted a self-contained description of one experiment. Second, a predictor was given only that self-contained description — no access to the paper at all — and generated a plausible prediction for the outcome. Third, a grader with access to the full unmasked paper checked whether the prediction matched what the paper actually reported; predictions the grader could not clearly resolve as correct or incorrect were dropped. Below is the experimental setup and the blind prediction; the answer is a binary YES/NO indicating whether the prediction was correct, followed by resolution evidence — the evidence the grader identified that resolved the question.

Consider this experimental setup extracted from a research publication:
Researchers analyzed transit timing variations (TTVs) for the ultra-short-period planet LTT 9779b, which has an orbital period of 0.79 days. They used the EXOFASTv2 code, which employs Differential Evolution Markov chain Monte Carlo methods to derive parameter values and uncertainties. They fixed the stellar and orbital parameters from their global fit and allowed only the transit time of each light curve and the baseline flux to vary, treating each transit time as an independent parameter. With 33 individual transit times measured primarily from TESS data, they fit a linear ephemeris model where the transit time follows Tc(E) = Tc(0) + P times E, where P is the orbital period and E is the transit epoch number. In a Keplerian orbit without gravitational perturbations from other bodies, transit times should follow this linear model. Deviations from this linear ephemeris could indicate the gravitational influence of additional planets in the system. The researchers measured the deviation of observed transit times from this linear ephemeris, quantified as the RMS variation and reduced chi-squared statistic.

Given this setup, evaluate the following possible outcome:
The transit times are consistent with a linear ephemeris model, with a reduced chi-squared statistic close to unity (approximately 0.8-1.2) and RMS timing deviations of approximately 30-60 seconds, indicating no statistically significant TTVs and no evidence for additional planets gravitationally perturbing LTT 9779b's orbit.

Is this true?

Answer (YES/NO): NO